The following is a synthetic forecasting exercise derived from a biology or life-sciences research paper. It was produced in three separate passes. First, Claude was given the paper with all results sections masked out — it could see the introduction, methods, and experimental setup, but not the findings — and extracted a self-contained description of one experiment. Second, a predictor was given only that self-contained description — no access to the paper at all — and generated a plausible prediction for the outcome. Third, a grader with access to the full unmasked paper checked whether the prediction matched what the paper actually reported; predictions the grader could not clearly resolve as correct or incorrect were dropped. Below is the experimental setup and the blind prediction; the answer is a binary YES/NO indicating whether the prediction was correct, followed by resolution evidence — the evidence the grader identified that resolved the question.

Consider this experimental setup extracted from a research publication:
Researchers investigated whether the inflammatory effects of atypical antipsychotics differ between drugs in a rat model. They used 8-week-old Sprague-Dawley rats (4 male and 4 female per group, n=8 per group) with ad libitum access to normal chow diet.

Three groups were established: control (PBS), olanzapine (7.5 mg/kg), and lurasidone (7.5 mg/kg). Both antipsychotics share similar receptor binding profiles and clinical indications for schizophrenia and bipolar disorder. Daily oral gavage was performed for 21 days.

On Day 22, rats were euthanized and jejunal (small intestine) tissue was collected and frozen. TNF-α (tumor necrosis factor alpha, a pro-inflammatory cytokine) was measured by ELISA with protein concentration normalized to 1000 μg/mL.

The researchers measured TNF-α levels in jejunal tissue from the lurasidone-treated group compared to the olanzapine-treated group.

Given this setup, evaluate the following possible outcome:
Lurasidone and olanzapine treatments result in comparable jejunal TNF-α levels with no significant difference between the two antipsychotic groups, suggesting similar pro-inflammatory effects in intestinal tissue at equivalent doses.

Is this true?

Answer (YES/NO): NO